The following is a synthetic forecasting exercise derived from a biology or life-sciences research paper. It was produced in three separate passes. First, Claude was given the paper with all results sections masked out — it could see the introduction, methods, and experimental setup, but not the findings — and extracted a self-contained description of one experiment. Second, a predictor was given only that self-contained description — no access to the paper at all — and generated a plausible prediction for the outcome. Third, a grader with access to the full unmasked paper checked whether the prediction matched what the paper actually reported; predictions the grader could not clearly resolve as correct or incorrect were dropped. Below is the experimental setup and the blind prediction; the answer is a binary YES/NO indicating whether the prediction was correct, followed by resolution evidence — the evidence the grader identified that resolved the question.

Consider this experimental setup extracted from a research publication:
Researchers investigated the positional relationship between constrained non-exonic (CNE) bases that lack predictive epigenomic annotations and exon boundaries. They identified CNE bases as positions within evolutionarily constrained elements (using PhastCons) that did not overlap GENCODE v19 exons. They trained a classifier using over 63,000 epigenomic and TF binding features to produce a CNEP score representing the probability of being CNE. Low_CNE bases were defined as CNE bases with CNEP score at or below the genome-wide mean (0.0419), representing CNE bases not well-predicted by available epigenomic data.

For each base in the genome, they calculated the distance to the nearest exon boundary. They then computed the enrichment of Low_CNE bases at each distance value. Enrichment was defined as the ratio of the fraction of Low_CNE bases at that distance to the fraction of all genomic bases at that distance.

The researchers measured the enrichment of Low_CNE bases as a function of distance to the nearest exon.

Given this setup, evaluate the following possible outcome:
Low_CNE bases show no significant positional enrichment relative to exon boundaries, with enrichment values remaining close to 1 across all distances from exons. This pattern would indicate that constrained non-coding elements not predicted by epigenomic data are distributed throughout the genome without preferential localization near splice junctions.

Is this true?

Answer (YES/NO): NO